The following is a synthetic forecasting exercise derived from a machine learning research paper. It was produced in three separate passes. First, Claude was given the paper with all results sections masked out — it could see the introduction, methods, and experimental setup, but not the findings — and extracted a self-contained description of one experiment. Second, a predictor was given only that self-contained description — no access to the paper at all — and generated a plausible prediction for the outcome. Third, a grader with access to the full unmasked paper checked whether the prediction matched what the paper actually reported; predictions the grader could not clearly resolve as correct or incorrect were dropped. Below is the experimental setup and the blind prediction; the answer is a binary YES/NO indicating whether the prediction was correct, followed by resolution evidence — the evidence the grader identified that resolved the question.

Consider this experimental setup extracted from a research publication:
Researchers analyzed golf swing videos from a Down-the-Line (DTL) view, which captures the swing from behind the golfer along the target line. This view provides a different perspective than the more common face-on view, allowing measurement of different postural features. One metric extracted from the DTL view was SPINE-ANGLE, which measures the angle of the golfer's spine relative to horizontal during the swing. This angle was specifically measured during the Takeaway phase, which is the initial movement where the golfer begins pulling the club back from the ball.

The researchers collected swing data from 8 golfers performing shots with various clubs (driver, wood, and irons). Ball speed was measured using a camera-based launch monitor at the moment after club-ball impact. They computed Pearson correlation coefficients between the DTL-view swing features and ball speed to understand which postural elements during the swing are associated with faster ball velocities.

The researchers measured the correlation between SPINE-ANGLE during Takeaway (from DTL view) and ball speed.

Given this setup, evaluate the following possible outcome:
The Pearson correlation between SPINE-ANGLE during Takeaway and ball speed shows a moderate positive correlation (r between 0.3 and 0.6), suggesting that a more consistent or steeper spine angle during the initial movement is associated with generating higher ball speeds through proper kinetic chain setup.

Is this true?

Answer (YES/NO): YES